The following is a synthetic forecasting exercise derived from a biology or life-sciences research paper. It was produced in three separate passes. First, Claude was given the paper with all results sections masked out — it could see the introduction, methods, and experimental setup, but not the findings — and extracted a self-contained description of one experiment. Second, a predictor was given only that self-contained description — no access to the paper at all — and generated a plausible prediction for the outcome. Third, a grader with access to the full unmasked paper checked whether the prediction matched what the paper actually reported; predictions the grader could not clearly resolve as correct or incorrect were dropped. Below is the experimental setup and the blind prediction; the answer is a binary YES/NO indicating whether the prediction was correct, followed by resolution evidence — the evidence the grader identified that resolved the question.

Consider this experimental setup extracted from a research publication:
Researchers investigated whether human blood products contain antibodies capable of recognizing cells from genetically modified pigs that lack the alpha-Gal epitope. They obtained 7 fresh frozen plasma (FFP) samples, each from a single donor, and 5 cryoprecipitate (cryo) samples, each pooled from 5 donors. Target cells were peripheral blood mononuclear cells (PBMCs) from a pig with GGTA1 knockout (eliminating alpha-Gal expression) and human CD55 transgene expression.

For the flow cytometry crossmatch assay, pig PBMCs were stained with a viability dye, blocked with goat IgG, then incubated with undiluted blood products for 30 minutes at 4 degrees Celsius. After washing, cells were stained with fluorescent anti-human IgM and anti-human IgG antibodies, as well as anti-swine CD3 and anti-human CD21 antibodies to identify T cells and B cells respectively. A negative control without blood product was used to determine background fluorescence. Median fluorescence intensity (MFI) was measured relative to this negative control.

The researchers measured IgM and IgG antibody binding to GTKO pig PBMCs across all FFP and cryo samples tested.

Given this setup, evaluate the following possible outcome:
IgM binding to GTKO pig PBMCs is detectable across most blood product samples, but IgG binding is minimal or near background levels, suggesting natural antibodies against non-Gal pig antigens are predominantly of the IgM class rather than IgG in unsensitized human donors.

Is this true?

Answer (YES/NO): NO